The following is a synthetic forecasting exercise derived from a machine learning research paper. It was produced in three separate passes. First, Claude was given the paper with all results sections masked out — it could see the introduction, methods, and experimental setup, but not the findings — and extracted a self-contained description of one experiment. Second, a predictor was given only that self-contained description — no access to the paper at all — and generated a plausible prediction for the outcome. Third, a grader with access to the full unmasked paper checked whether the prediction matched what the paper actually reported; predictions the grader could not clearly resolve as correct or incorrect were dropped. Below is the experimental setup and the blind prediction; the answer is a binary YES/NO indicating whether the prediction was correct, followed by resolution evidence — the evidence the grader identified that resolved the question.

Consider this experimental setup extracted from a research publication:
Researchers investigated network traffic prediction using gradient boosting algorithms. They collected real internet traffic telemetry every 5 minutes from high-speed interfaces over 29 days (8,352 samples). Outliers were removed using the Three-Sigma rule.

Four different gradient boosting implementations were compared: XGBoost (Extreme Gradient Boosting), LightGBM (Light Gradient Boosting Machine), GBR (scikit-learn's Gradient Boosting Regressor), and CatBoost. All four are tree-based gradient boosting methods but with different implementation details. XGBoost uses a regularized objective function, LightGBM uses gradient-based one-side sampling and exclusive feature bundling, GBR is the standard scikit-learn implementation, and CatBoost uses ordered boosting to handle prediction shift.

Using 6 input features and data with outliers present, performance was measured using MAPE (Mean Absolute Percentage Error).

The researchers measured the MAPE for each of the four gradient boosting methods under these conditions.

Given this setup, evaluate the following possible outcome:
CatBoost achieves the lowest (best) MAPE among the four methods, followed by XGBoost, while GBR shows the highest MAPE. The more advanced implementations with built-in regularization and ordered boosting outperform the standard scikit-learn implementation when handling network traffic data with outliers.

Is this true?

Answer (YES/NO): NO